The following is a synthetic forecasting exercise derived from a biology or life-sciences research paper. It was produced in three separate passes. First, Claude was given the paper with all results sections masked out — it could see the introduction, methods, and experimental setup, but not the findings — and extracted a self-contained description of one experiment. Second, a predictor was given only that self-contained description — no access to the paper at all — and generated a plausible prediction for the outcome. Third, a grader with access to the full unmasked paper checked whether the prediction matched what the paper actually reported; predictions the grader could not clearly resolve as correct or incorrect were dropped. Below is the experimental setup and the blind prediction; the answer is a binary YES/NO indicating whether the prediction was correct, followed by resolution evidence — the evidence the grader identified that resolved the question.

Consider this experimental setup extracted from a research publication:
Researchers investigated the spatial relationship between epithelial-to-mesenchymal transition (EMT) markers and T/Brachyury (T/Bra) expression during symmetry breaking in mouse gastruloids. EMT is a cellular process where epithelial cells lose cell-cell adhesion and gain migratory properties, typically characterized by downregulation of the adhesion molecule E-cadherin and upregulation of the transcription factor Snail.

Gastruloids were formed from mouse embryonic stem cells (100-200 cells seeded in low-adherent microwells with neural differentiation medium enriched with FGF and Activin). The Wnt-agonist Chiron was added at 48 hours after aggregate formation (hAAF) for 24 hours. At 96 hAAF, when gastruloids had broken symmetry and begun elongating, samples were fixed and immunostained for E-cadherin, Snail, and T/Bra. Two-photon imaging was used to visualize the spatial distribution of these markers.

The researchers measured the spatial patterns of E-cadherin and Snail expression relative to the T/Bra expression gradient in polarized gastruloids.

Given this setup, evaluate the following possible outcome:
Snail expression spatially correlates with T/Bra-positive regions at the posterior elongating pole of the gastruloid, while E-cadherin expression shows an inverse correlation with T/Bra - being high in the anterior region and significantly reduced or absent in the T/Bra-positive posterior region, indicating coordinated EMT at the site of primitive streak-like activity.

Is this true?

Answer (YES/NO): NO